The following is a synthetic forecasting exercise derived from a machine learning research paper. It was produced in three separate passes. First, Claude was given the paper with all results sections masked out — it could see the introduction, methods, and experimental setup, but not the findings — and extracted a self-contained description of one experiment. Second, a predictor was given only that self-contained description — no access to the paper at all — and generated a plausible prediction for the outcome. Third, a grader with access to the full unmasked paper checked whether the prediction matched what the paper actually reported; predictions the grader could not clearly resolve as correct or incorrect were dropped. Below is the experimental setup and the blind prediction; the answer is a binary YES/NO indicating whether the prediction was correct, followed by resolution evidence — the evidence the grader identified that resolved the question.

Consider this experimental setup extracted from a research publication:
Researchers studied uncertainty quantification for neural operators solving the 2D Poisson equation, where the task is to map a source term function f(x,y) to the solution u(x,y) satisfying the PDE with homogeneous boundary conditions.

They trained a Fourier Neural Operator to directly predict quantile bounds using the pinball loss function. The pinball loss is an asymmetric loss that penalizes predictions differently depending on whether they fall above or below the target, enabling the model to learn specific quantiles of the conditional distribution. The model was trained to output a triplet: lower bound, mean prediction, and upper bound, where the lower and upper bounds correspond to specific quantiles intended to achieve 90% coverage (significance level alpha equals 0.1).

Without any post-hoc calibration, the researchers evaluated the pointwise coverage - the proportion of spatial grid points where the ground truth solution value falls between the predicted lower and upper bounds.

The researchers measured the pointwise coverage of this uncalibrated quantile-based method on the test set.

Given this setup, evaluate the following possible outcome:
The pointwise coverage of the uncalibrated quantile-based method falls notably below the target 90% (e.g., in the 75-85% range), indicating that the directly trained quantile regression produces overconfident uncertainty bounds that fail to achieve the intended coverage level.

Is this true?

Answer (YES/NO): NO